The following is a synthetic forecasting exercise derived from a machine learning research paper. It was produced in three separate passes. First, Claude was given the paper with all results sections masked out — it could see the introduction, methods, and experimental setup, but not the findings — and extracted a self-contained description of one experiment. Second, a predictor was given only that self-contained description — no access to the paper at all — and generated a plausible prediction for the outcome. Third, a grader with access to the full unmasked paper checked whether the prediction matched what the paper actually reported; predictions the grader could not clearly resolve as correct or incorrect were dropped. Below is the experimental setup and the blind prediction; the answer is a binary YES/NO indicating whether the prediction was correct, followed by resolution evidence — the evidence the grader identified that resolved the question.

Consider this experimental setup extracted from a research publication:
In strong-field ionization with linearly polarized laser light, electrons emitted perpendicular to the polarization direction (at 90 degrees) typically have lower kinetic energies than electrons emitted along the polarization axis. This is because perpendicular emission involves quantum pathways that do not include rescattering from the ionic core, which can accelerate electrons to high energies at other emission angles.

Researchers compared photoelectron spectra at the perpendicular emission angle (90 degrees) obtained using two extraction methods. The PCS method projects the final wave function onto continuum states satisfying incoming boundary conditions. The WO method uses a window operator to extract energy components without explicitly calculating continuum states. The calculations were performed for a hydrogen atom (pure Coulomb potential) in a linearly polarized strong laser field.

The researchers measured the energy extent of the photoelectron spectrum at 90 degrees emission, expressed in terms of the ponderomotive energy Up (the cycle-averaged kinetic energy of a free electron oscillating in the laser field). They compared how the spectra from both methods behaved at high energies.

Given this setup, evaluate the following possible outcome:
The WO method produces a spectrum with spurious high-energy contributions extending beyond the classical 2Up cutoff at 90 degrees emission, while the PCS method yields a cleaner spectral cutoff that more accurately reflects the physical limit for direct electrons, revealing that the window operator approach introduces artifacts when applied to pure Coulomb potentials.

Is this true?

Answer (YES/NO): YES